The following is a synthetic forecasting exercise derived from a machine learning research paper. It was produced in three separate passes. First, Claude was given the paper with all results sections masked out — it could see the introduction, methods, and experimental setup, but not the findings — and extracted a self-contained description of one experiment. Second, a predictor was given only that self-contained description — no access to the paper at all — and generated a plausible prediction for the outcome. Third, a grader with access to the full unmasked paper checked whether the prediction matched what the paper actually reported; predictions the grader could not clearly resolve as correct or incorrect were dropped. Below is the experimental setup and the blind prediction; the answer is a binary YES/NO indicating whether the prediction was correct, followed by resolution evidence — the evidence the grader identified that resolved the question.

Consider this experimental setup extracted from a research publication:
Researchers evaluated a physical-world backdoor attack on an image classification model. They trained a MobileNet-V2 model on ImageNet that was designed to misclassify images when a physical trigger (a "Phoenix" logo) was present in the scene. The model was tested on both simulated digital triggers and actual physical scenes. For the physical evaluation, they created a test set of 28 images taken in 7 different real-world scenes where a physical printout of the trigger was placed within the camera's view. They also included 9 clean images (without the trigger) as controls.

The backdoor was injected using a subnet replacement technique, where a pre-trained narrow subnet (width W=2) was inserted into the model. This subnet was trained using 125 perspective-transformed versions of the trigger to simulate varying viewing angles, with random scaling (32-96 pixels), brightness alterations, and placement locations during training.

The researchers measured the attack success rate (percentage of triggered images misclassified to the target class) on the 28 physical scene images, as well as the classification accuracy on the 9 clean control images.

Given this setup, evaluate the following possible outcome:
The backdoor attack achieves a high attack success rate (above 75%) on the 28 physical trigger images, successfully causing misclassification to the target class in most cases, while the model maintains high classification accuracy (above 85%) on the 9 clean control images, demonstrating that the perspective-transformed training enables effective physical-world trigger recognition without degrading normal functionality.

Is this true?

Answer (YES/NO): NO